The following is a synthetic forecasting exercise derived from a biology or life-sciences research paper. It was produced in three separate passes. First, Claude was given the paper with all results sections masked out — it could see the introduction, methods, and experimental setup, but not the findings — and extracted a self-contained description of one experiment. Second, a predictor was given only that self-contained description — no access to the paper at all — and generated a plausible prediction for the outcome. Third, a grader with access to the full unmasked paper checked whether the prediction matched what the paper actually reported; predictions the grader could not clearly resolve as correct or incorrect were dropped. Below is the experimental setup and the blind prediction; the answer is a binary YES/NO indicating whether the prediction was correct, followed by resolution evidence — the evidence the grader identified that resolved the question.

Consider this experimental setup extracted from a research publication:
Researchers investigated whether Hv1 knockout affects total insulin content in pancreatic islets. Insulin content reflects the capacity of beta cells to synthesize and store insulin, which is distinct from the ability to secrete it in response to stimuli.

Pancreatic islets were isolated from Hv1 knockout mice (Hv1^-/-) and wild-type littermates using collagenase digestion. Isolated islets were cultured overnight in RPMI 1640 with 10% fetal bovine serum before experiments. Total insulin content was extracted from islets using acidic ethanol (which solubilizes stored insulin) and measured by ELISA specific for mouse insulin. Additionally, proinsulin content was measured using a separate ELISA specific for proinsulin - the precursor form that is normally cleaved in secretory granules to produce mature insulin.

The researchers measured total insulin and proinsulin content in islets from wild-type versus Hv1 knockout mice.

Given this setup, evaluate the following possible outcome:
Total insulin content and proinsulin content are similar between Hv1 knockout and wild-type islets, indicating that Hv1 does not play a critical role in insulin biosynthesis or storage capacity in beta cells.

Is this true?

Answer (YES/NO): NO